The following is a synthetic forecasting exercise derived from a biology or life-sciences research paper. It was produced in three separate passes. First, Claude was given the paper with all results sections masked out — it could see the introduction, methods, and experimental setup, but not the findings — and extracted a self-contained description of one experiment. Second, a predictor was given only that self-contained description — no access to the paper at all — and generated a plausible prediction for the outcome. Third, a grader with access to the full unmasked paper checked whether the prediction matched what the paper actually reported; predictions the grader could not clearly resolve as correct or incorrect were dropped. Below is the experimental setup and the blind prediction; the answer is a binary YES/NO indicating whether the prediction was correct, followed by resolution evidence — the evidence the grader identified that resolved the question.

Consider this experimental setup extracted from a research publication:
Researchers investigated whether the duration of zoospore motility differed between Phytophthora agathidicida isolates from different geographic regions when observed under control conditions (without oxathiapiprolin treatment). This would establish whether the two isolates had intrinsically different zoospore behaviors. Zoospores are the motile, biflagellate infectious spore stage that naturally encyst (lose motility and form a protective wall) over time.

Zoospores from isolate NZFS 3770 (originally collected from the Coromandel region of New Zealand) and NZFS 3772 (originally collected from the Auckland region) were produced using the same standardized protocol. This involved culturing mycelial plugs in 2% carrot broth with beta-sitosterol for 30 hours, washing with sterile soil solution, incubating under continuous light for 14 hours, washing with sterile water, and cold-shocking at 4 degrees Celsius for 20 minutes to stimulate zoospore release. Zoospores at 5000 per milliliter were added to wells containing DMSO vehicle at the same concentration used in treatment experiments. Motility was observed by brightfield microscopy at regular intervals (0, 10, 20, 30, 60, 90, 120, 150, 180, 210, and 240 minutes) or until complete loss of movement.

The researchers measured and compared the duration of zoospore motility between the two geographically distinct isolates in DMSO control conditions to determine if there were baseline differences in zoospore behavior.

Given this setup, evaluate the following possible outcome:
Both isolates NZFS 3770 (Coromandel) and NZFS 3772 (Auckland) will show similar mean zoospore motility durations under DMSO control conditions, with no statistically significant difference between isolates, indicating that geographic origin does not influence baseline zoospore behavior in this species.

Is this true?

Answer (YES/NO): YES